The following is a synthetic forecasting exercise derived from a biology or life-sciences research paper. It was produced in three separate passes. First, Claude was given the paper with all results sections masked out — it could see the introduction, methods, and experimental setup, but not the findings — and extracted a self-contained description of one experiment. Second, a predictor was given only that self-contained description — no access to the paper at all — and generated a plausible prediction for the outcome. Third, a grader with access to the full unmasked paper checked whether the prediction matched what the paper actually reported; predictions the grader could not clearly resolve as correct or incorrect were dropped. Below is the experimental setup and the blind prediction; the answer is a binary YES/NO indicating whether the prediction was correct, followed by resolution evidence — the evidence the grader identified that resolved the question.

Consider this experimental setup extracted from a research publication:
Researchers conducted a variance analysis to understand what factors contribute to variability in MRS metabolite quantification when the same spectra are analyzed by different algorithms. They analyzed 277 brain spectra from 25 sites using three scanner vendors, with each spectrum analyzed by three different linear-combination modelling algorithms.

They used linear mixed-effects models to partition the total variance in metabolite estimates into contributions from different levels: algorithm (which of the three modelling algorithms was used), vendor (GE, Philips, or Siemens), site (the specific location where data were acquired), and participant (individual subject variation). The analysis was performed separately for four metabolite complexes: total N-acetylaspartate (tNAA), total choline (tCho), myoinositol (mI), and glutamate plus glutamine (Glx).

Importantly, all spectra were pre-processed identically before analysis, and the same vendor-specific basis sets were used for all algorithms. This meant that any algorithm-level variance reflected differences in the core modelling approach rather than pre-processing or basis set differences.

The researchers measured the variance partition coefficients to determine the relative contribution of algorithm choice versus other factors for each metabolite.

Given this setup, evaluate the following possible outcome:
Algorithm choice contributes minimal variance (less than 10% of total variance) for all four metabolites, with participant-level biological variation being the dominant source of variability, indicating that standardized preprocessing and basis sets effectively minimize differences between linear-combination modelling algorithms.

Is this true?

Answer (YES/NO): NO